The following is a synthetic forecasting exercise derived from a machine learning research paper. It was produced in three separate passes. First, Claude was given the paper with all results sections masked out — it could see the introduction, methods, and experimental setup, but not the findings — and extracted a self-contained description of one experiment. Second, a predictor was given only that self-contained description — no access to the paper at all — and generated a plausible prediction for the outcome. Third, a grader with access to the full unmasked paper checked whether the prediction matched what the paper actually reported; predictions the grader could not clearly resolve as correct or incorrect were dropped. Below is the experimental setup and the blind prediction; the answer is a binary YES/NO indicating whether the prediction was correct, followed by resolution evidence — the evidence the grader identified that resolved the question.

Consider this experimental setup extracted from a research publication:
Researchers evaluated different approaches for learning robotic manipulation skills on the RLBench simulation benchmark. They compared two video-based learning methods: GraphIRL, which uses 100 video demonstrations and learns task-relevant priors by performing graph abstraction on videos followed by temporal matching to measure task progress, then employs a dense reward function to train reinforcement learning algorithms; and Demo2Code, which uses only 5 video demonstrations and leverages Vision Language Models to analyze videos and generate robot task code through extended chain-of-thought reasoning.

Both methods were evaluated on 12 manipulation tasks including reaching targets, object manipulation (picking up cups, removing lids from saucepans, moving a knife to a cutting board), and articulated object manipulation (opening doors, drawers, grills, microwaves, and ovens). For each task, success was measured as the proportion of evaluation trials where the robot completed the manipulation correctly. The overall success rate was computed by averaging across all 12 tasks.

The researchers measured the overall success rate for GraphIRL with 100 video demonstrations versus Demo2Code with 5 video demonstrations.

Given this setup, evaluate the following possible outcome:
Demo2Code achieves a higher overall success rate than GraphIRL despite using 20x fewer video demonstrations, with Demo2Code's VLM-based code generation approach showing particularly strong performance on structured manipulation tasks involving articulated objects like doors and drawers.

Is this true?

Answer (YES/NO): YES